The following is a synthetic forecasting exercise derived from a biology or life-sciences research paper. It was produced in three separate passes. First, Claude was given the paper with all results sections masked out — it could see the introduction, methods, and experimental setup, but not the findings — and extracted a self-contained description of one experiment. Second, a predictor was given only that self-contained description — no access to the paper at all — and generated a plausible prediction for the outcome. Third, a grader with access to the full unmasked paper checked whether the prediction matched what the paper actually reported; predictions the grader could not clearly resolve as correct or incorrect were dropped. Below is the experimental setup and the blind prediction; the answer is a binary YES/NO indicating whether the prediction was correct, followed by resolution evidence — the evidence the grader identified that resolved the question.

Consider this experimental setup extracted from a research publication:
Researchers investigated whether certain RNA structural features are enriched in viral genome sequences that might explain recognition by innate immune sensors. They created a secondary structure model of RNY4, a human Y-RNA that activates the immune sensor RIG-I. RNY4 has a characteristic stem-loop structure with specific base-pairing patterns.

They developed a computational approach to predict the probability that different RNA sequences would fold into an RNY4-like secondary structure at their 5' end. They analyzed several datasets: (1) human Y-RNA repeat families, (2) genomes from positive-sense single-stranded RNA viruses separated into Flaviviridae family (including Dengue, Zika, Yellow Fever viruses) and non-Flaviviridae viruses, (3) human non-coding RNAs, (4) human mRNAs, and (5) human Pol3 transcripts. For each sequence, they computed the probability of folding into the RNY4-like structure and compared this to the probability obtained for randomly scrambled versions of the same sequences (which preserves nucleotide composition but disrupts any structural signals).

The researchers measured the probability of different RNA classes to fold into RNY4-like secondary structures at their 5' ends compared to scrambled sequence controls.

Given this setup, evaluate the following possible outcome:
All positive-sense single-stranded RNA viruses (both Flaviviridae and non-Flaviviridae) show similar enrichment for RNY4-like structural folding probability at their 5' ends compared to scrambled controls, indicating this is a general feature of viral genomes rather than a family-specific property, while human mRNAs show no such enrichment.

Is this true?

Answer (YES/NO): NO